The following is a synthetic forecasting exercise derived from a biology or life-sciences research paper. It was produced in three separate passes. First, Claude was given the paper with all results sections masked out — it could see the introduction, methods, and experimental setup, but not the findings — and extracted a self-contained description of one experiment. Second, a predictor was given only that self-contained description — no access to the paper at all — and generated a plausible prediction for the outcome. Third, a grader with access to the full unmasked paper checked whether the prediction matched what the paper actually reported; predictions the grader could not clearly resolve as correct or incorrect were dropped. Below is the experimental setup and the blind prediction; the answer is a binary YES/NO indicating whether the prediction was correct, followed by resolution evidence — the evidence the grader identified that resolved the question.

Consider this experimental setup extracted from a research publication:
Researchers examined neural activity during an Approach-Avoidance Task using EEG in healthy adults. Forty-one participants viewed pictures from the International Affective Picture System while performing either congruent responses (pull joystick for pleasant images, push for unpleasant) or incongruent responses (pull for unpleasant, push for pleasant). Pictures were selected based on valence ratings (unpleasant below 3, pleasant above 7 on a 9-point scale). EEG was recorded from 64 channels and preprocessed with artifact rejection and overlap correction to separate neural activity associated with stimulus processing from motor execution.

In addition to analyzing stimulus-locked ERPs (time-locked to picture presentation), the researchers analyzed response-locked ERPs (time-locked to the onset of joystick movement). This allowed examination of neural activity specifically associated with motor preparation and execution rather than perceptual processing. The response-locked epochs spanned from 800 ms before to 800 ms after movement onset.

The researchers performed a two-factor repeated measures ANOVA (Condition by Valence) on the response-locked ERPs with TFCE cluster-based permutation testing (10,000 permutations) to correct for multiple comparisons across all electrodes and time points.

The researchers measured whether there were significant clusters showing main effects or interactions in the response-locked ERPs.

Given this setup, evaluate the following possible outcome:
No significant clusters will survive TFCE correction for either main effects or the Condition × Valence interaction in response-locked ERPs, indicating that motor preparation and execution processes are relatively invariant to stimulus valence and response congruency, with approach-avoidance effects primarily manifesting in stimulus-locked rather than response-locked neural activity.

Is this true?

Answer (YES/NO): NO